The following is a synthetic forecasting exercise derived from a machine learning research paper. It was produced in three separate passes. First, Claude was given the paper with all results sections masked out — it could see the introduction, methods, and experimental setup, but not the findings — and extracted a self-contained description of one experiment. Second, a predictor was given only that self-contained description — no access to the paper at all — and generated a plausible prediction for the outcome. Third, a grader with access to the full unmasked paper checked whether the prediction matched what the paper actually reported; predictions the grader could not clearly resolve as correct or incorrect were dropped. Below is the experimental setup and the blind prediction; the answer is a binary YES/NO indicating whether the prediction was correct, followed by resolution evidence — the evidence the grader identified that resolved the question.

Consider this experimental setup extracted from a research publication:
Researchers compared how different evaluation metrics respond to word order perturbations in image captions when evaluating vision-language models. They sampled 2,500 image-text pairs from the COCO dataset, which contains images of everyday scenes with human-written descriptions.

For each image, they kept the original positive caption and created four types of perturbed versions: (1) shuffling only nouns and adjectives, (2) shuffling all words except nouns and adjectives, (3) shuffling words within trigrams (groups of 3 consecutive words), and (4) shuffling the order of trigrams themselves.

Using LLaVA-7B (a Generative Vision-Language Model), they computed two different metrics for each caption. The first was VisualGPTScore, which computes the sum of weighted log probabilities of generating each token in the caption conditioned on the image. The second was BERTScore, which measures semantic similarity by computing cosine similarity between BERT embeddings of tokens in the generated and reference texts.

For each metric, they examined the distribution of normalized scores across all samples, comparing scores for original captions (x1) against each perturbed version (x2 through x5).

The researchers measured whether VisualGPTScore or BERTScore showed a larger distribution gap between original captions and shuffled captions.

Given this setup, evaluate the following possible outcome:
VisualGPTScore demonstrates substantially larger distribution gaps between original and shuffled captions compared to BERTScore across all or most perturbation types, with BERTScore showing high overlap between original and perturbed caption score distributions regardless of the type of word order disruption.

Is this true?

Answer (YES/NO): YES